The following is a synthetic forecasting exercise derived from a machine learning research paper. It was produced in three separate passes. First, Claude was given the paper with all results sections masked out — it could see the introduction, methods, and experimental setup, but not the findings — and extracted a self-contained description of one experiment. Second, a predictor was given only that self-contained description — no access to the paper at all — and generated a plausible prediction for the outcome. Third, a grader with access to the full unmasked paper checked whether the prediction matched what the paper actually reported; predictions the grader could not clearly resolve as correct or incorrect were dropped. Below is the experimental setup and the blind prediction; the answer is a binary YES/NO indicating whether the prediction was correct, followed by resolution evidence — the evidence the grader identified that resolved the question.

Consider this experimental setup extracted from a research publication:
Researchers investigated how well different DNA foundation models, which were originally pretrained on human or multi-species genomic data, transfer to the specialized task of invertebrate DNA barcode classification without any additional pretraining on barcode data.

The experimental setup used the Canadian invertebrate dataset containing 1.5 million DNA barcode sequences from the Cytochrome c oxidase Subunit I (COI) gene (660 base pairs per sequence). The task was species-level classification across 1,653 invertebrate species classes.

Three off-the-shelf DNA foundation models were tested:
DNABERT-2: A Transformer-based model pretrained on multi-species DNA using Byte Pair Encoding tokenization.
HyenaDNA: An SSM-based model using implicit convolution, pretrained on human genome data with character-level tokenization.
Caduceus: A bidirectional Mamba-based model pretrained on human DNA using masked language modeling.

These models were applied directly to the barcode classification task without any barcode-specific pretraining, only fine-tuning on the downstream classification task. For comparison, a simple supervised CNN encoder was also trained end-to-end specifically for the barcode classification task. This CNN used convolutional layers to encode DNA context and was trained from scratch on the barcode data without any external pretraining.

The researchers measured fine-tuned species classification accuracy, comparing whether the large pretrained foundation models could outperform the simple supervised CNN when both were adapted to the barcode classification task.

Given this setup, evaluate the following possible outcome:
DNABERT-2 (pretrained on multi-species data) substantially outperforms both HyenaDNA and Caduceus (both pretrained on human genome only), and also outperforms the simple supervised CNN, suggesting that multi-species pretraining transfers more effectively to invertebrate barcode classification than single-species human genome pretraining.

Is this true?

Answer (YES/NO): NO